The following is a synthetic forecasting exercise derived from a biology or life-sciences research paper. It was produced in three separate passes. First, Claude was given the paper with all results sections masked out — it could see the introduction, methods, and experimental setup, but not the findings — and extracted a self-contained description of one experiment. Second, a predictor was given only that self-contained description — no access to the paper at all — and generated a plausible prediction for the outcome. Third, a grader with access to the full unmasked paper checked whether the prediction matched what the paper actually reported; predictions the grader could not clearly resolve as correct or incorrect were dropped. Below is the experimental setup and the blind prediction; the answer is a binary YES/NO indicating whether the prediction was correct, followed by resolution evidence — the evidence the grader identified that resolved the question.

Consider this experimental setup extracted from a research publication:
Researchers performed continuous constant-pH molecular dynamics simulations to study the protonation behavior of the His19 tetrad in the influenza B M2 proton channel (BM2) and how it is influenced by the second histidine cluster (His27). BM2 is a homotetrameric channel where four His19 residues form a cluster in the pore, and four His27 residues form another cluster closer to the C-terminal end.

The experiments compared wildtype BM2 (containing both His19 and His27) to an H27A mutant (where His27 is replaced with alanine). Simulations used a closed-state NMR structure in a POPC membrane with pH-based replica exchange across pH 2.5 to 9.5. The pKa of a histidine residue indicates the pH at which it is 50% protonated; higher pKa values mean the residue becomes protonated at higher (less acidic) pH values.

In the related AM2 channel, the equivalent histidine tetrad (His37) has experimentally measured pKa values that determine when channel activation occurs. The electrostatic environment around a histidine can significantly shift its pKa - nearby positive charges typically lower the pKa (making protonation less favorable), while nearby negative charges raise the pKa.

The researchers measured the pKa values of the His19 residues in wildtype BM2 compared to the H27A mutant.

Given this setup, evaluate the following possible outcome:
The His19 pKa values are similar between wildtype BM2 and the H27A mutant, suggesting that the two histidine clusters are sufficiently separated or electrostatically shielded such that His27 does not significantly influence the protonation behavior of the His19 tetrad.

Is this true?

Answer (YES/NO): NO